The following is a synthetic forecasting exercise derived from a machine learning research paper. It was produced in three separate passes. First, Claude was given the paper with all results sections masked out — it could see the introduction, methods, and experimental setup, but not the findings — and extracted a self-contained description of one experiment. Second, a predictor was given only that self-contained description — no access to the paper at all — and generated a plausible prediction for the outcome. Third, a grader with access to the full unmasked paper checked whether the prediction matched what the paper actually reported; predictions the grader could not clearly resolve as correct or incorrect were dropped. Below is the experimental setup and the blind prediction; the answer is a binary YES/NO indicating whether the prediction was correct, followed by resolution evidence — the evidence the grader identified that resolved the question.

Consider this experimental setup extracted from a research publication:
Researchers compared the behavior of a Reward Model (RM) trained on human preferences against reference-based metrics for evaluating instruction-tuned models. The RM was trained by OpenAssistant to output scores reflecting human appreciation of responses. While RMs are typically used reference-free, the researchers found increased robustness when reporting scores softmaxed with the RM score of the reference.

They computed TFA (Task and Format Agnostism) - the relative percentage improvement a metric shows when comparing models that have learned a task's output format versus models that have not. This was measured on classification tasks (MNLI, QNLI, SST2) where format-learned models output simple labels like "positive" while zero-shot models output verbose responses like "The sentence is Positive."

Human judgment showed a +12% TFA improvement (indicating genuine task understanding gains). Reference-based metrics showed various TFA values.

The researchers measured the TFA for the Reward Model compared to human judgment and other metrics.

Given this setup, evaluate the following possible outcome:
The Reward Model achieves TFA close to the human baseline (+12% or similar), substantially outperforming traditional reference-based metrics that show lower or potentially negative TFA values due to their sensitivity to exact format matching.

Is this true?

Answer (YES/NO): NO